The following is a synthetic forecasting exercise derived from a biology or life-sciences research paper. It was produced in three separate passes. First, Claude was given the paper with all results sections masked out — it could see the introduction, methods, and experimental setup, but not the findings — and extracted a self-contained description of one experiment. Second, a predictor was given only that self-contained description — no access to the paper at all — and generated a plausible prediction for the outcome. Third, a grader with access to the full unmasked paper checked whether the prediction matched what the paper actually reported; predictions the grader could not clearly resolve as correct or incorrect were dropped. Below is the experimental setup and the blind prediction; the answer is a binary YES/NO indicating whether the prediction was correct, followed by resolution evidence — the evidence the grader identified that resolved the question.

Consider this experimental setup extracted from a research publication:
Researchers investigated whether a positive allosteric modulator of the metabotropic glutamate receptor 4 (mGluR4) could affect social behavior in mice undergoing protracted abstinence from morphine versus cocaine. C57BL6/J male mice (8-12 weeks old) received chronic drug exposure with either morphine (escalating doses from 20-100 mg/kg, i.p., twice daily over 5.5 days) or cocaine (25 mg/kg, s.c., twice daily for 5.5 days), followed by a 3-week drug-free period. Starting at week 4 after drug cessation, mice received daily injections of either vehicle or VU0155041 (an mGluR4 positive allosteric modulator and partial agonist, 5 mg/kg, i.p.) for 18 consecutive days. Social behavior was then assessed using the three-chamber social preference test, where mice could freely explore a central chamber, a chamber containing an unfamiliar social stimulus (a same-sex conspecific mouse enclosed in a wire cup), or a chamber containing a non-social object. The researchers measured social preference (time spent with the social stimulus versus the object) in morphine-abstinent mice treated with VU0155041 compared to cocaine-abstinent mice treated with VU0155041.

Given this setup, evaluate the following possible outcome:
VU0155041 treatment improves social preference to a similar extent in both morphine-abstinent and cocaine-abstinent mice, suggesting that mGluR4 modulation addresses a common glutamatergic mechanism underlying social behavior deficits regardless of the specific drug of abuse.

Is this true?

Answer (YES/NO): NO